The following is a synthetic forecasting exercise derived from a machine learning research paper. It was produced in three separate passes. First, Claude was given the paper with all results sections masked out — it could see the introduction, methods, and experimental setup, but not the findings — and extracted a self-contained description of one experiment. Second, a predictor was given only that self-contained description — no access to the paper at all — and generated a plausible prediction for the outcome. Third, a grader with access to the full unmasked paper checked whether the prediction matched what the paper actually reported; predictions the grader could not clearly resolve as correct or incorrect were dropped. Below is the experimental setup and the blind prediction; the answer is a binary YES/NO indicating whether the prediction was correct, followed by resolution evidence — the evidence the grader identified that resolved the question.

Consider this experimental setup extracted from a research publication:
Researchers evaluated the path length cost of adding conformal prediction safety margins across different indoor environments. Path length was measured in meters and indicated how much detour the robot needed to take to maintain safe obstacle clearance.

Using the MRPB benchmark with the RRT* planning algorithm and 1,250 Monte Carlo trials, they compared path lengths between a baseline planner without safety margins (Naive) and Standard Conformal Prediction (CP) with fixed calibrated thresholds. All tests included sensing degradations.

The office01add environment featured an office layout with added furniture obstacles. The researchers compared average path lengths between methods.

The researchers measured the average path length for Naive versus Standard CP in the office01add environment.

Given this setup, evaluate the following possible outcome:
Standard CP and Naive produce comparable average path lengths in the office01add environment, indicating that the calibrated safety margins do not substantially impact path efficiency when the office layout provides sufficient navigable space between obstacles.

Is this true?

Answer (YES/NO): NO